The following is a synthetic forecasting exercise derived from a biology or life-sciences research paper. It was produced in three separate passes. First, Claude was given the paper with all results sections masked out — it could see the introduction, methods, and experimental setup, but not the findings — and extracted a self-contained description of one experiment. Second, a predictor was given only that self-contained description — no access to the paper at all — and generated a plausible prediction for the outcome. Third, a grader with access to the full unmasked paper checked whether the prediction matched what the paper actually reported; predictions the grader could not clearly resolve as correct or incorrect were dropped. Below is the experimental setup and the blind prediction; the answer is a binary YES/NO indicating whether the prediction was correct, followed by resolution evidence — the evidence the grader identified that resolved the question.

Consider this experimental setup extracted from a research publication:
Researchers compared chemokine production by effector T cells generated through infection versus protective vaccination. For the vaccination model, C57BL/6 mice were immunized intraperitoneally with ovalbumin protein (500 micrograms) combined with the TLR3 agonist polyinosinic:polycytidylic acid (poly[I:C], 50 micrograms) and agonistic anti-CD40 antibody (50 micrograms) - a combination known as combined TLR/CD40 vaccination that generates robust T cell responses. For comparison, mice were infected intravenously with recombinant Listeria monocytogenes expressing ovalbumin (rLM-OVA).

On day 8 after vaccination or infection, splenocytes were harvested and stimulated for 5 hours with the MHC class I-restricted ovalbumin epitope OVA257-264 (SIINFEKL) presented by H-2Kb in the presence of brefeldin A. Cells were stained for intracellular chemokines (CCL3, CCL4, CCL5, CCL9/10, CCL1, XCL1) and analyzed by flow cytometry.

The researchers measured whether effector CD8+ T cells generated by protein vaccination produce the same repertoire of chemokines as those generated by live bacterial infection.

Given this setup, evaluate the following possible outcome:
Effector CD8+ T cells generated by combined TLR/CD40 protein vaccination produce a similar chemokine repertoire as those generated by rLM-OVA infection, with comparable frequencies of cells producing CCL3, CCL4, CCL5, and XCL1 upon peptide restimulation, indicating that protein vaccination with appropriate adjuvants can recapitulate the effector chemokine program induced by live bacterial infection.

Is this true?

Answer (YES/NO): YES